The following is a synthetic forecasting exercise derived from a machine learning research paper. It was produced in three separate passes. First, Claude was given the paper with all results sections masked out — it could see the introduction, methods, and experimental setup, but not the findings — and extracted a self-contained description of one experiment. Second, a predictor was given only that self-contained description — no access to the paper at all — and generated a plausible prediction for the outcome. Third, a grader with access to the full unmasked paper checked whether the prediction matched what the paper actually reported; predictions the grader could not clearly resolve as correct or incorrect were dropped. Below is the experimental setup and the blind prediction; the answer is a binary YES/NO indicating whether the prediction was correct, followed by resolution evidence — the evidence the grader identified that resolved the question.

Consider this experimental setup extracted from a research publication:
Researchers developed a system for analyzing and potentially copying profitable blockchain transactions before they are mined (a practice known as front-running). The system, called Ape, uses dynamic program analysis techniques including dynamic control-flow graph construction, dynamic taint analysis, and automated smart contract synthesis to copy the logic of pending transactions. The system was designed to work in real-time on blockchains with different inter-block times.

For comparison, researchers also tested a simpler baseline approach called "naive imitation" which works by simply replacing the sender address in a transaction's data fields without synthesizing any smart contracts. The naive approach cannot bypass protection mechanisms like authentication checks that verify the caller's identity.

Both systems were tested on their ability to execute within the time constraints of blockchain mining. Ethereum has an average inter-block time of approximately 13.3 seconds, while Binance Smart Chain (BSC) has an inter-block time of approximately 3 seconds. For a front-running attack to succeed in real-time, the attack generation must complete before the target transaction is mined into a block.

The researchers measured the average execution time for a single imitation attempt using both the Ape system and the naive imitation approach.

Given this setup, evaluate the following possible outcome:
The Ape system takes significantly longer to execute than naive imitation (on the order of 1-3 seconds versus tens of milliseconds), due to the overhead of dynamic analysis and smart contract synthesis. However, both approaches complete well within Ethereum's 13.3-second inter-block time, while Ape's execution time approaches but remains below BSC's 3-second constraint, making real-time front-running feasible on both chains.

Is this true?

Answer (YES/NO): NO